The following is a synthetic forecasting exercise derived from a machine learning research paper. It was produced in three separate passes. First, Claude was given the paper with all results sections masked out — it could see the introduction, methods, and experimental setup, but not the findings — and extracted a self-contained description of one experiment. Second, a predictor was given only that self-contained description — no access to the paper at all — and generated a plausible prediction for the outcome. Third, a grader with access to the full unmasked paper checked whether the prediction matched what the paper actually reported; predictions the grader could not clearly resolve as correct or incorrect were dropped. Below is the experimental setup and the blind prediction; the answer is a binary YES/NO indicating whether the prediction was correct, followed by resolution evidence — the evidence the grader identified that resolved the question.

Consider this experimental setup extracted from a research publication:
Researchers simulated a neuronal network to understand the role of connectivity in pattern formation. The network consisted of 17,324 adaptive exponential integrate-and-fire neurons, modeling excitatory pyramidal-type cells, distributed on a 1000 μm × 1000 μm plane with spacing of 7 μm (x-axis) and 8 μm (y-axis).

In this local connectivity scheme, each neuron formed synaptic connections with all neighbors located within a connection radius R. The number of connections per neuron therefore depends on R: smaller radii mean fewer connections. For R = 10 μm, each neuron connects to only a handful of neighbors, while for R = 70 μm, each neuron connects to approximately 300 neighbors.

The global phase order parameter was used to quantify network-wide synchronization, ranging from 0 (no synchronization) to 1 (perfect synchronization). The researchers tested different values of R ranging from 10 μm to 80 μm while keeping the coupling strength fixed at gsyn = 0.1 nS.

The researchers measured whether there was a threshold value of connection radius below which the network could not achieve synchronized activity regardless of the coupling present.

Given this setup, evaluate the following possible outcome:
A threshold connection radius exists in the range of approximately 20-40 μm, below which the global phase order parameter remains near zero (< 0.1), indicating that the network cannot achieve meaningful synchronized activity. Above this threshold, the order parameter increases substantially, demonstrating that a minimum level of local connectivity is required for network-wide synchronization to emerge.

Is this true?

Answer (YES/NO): YES